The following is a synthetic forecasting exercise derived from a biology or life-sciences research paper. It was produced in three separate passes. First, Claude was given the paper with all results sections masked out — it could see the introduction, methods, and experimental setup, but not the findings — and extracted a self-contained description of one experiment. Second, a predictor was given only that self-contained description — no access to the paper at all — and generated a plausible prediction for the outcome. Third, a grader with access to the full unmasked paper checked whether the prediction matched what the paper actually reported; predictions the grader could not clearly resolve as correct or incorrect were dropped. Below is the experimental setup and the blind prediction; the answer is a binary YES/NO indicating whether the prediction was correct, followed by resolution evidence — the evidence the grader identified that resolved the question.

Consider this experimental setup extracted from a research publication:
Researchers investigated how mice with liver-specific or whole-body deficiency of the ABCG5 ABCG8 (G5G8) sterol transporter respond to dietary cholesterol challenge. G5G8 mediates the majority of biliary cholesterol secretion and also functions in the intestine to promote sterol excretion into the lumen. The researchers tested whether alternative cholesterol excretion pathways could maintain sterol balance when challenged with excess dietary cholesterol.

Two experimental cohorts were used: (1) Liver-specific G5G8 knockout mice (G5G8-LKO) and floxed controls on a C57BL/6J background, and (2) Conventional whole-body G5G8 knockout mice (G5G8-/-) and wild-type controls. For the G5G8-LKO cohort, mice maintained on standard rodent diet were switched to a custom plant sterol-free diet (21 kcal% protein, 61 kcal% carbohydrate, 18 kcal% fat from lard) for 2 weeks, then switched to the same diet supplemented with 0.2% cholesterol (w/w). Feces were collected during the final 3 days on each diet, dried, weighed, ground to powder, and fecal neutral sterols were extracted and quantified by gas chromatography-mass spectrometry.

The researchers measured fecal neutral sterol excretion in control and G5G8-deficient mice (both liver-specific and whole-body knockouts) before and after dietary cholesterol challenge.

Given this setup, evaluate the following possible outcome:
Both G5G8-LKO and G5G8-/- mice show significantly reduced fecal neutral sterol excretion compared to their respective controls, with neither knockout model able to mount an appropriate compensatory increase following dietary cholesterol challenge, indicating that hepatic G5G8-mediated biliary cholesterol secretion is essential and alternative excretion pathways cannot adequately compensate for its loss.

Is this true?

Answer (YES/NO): YES